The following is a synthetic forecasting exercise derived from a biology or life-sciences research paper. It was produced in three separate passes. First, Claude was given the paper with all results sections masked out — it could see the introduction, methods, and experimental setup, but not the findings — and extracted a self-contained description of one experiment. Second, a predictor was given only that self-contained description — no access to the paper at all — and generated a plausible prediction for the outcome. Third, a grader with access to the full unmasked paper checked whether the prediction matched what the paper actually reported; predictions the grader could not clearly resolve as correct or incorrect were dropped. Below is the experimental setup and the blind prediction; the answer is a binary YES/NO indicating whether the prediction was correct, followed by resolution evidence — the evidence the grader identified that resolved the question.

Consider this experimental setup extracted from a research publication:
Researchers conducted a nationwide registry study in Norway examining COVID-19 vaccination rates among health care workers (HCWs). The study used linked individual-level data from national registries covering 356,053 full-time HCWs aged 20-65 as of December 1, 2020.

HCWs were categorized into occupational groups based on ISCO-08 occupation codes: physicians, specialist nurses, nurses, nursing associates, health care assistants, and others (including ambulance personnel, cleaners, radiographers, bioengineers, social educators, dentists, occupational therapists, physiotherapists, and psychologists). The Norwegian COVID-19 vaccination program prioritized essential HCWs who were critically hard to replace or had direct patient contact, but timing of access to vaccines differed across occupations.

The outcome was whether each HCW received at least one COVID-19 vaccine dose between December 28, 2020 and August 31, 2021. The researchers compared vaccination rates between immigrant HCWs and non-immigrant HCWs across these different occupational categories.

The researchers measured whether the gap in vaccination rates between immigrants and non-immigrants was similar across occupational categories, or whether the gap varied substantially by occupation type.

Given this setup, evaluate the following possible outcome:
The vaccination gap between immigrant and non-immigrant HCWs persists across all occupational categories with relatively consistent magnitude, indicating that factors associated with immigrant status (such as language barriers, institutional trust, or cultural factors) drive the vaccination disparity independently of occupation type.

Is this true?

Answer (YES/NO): NO